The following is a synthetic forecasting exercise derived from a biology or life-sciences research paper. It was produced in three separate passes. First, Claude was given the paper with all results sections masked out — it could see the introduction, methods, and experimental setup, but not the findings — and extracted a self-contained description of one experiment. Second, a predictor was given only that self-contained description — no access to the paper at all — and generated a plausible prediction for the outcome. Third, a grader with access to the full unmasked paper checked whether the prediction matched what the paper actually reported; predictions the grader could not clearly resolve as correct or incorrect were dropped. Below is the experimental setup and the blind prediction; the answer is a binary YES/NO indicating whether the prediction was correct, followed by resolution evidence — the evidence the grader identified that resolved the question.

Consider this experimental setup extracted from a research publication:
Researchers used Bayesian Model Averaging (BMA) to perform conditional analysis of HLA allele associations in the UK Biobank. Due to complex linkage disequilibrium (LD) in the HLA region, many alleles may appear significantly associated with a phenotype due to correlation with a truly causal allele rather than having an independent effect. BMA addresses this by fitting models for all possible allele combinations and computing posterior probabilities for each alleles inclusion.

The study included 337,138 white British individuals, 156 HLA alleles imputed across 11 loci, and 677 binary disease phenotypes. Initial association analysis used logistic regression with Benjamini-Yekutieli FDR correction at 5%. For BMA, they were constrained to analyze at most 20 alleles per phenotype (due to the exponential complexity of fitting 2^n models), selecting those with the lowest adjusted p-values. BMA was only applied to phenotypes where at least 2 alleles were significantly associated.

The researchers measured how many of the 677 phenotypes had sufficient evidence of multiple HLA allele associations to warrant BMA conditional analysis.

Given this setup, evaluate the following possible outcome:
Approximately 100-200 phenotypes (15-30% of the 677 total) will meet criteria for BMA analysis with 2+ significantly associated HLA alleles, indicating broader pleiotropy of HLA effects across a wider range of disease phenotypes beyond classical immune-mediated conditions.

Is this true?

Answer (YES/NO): YES